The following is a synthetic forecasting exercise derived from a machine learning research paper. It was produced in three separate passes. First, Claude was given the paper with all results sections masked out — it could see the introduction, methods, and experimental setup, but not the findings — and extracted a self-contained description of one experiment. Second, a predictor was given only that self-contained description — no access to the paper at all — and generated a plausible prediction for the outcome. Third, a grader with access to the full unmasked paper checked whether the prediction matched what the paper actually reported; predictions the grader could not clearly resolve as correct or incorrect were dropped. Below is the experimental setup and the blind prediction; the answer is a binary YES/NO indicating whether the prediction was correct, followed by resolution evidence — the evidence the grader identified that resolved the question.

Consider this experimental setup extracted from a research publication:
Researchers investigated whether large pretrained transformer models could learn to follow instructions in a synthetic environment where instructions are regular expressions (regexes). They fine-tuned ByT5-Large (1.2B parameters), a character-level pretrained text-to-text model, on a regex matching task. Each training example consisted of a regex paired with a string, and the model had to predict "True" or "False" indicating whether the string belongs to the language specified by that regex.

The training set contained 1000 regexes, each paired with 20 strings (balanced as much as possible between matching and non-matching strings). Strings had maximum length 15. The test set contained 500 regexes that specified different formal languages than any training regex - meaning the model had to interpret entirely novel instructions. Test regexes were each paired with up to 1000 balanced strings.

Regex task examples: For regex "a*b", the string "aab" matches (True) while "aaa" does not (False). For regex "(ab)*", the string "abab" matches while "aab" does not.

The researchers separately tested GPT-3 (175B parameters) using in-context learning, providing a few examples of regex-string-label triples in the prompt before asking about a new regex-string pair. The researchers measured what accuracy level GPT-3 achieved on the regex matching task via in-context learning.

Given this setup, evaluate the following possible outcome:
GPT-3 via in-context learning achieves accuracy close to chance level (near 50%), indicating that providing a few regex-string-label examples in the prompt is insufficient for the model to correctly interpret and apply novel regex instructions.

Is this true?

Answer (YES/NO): YES